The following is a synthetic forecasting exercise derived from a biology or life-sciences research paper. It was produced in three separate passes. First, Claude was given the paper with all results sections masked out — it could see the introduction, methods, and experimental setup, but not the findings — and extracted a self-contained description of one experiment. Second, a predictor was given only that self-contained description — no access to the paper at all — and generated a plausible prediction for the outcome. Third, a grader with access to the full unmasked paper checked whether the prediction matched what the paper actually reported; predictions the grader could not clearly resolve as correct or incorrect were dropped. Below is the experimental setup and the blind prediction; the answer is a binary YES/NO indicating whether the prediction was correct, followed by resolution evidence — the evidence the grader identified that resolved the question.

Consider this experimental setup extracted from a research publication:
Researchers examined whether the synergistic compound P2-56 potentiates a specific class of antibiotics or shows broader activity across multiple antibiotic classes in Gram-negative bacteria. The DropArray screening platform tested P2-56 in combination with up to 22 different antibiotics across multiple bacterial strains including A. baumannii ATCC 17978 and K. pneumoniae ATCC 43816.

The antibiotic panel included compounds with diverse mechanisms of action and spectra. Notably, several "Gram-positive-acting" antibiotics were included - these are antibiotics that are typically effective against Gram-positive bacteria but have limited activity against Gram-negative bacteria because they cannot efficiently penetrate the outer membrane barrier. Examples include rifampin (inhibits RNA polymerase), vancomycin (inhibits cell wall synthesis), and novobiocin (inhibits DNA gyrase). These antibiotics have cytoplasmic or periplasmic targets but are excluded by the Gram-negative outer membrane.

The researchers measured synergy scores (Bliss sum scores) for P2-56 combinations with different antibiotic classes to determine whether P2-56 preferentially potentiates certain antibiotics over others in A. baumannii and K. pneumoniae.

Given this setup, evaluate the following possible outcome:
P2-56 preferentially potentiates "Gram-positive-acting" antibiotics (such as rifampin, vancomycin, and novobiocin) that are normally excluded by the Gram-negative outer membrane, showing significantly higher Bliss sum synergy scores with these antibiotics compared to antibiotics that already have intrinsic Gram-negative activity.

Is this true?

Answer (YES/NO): NO